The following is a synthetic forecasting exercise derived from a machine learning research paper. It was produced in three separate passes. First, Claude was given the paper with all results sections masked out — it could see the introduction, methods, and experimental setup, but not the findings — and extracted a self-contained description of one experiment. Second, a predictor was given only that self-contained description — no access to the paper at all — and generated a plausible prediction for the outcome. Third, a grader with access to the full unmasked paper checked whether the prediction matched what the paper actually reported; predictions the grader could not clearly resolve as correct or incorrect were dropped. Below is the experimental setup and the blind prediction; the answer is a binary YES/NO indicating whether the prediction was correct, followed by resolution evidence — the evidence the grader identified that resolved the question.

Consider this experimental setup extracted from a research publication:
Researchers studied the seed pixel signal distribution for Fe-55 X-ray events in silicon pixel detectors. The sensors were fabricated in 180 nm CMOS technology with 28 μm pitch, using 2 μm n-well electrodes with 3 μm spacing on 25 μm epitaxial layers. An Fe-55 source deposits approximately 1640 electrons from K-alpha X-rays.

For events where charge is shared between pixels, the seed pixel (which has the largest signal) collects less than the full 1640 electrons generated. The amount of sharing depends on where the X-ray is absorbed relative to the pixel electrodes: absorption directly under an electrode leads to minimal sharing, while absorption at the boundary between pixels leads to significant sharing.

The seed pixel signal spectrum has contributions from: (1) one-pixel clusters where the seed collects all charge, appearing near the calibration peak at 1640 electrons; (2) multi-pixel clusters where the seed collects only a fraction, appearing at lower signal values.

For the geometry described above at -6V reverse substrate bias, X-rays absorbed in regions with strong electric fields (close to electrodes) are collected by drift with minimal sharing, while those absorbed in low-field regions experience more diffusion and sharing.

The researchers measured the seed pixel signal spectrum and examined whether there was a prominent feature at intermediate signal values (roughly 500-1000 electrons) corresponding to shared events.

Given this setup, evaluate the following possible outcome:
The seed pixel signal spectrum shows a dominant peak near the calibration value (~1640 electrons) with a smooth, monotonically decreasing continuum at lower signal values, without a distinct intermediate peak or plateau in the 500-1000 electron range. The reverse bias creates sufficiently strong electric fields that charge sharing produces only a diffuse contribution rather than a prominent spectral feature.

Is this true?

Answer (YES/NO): NO